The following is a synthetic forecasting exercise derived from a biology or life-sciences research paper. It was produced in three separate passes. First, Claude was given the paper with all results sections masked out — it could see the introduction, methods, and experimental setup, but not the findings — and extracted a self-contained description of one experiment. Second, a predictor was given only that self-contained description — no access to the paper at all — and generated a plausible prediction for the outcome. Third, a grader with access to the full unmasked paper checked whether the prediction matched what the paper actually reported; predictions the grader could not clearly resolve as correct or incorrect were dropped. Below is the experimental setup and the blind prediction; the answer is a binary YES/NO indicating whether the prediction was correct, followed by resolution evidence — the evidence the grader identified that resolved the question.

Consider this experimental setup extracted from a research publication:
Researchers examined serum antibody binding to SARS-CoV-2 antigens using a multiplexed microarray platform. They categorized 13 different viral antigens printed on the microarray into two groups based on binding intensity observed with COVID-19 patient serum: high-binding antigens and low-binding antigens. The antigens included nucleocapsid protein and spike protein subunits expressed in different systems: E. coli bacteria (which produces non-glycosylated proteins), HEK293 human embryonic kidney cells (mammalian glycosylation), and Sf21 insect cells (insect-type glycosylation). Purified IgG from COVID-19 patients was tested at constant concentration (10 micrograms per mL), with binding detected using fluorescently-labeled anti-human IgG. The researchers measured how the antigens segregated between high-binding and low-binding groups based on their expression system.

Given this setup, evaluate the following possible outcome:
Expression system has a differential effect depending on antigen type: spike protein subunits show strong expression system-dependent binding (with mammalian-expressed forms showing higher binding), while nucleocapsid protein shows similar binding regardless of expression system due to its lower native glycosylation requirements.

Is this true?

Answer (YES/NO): NO